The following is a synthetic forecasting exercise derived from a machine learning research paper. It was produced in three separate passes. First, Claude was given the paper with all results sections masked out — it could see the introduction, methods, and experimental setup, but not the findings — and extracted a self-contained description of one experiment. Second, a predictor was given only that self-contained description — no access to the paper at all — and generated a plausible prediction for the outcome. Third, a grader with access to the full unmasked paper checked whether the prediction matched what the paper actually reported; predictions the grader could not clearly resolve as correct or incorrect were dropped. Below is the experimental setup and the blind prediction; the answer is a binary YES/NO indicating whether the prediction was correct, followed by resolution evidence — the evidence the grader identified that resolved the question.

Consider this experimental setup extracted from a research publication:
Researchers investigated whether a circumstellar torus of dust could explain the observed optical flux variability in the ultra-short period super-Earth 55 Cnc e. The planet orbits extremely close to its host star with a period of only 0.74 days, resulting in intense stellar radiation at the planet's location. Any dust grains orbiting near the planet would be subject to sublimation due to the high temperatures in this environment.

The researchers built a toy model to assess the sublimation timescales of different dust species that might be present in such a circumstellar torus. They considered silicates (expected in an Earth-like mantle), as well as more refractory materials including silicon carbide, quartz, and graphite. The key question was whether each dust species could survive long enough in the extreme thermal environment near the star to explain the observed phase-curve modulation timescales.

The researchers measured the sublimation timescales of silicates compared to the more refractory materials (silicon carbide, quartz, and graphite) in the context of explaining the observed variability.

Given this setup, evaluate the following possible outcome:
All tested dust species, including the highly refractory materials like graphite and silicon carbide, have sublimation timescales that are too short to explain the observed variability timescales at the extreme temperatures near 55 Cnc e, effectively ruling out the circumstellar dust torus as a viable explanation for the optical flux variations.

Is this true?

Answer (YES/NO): NO